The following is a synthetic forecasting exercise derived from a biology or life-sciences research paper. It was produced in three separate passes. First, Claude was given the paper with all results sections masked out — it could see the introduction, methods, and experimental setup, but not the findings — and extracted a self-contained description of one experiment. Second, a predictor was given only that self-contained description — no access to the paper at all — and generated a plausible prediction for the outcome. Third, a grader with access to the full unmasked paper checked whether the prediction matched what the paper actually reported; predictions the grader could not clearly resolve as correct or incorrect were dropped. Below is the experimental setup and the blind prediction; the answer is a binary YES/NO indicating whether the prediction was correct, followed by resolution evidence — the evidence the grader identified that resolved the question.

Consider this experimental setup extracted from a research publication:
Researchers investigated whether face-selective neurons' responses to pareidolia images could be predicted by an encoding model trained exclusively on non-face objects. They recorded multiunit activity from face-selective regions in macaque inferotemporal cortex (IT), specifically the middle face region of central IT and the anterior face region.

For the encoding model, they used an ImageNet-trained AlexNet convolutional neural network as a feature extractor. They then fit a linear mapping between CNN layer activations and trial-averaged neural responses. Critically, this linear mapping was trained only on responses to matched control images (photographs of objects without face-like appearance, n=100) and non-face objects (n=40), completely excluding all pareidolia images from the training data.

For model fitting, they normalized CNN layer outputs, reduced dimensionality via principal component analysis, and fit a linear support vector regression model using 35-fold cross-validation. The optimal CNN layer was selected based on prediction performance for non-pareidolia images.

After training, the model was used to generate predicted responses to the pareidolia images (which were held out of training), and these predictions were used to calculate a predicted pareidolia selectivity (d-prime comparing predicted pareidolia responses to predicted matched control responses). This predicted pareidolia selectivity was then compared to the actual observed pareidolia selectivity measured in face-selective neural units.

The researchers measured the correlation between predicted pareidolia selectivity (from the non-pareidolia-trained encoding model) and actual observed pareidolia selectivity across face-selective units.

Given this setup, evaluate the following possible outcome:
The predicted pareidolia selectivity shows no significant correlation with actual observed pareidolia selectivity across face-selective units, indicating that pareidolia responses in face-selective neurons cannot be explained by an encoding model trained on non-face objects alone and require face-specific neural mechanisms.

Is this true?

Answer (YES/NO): NO